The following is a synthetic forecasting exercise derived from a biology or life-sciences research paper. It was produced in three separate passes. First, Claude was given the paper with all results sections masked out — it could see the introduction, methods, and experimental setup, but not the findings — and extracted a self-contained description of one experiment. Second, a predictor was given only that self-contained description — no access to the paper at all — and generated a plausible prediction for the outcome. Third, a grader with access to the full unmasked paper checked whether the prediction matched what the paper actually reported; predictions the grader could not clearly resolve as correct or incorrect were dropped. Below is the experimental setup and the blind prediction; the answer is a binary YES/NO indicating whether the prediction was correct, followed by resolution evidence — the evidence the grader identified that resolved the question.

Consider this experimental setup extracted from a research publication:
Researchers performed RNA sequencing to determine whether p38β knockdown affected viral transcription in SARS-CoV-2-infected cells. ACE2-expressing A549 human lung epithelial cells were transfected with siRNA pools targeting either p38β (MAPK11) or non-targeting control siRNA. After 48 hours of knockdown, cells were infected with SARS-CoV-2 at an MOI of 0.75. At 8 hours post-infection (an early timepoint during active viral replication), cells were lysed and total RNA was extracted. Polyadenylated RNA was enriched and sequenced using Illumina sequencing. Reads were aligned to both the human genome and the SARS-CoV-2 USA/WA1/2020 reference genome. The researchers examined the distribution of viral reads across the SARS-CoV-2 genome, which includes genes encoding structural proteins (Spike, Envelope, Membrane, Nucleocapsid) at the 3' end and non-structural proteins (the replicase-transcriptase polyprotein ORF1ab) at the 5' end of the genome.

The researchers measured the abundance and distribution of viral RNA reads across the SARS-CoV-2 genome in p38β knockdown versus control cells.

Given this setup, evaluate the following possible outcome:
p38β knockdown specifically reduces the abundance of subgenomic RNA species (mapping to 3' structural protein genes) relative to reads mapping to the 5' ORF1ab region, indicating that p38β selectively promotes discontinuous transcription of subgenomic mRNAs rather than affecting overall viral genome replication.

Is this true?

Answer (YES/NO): NO